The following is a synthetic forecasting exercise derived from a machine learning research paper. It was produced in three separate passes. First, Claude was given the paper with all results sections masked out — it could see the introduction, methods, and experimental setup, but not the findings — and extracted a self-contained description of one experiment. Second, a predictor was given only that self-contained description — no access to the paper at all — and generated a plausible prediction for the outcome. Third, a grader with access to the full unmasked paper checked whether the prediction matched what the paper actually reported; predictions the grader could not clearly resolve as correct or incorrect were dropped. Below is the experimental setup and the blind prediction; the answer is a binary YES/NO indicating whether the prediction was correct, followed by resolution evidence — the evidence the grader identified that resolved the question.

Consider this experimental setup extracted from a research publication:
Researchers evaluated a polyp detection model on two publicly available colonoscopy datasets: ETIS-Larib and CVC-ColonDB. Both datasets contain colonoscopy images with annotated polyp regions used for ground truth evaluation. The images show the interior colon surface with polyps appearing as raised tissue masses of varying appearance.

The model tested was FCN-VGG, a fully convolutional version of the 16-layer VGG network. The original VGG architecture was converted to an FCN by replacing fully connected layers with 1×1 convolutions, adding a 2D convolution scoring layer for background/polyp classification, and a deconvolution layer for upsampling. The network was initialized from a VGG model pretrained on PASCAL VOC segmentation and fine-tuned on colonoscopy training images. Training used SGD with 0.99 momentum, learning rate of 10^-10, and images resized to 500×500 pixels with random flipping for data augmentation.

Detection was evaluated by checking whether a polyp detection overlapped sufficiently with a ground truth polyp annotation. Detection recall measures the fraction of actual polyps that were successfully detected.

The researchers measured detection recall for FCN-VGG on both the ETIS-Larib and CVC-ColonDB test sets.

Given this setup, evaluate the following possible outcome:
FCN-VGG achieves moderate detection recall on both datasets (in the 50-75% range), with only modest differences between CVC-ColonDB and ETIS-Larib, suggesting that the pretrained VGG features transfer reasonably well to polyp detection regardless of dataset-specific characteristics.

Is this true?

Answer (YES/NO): NO